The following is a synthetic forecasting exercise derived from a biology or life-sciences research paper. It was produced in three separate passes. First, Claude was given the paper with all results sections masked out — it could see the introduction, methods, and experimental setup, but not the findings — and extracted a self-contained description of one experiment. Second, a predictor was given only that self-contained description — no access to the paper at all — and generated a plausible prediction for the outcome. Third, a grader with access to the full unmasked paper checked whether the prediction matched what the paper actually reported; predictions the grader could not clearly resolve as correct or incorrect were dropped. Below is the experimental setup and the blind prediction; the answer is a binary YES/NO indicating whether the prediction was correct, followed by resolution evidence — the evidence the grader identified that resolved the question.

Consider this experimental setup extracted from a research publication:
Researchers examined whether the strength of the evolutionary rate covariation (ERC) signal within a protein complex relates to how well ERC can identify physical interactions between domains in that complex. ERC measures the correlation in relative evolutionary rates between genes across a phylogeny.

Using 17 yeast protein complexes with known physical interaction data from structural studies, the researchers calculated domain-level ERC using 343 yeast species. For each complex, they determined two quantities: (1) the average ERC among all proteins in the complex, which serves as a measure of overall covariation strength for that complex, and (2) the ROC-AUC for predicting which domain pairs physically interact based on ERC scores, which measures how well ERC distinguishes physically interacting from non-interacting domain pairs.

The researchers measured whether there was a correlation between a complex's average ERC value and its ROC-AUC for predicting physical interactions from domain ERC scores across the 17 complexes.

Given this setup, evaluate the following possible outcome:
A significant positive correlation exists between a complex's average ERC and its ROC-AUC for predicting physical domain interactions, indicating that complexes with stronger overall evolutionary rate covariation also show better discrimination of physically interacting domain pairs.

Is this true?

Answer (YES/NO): NO